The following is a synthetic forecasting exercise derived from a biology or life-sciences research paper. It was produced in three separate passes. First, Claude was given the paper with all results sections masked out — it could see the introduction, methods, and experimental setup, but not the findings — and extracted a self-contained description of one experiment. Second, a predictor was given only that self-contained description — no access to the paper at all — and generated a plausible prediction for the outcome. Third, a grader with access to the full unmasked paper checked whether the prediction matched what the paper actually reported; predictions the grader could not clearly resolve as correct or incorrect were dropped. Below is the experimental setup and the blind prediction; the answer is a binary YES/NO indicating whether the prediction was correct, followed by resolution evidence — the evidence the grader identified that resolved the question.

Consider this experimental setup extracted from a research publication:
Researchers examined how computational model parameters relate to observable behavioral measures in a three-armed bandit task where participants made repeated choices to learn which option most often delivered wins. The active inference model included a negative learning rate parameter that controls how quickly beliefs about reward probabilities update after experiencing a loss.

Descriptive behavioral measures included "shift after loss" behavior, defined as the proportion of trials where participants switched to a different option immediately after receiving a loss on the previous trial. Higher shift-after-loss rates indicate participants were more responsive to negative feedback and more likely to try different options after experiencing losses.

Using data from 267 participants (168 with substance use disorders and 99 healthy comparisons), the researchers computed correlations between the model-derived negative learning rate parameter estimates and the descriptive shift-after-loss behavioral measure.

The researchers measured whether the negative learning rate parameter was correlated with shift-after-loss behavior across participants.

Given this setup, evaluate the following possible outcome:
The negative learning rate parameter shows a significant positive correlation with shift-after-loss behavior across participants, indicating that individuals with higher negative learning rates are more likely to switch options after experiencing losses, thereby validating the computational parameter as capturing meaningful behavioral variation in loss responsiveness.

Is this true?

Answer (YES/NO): YES